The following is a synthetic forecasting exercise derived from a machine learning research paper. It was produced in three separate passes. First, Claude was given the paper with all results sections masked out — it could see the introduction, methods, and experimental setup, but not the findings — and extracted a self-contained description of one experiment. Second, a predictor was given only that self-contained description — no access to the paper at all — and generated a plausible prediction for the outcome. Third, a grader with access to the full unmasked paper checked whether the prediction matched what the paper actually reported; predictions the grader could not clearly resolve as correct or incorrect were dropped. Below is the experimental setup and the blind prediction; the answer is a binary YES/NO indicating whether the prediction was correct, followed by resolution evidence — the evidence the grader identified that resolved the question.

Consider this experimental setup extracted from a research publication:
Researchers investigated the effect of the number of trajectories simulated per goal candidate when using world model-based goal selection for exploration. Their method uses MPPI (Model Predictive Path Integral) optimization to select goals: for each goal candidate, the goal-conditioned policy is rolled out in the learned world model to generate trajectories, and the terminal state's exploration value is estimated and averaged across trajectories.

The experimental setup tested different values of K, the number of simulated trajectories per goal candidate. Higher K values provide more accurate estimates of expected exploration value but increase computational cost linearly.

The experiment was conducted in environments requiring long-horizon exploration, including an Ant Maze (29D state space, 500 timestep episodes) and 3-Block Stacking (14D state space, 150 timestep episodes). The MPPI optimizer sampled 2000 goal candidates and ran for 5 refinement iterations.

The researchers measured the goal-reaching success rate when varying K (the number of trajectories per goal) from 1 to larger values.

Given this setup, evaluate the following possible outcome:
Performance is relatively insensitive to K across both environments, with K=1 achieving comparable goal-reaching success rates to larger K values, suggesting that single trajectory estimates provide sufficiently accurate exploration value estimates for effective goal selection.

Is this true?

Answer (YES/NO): YES